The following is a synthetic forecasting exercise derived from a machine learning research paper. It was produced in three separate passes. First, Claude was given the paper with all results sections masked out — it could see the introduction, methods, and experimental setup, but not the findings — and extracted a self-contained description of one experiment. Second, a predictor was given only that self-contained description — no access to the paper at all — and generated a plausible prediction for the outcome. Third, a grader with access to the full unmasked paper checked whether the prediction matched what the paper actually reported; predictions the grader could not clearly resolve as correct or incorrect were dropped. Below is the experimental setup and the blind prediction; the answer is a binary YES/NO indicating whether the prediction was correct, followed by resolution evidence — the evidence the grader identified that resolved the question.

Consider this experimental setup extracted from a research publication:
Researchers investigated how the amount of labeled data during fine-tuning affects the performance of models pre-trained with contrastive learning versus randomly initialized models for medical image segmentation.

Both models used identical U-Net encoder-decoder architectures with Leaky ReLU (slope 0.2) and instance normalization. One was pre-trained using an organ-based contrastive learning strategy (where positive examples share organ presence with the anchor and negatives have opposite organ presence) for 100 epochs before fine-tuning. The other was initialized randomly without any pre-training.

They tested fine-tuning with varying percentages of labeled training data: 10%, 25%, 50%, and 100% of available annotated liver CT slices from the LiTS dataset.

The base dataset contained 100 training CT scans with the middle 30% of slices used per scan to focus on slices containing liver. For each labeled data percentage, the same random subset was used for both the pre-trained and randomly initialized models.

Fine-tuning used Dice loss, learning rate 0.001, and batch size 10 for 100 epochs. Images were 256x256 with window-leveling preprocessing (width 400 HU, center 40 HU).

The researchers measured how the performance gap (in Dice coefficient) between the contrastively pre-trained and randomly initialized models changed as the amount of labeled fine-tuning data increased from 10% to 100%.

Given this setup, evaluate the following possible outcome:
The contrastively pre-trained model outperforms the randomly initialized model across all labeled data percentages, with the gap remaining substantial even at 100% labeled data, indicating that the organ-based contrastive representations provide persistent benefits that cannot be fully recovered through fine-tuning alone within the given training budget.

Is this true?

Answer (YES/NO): NO